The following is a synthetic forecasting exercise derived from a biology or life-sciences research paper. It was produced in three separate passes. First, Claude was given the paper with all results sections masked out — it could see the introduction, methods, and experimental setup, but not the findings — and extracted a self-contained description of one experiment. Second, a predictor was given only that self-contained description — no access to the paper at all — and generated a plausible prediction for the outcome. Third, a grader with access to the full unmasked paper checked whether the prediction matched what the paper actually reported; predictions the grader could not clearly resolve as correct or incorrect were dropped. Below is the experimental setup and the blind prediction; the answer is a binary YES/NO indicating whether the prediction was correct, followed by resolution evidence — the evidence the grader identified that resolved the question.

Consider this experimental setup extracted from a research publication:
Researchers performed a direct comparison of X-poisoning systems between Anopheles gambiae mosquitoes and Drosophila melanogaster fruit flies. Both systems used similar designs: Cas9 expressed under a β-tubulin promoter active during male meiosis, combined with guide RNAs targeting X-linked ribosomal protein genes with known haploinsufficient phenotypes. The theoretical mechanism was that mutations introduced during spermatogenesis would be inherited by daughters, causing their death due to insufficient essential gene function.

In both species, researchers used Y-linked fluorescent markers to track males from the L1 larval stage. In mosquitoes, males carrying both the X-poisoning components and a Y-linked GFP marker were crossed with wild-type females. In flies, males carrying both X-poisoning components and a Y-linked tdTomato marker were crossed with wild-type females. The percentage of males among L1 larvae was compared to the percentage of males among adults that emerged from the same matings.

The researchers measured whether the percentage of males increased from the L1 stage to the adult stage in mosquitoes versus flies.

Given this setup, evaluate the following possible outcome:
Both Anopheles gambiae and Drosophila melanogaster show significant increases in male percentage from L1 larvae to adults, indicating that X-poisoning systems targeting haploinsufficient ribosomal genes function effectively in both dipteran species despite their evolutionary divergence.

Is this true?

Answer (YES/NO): NO